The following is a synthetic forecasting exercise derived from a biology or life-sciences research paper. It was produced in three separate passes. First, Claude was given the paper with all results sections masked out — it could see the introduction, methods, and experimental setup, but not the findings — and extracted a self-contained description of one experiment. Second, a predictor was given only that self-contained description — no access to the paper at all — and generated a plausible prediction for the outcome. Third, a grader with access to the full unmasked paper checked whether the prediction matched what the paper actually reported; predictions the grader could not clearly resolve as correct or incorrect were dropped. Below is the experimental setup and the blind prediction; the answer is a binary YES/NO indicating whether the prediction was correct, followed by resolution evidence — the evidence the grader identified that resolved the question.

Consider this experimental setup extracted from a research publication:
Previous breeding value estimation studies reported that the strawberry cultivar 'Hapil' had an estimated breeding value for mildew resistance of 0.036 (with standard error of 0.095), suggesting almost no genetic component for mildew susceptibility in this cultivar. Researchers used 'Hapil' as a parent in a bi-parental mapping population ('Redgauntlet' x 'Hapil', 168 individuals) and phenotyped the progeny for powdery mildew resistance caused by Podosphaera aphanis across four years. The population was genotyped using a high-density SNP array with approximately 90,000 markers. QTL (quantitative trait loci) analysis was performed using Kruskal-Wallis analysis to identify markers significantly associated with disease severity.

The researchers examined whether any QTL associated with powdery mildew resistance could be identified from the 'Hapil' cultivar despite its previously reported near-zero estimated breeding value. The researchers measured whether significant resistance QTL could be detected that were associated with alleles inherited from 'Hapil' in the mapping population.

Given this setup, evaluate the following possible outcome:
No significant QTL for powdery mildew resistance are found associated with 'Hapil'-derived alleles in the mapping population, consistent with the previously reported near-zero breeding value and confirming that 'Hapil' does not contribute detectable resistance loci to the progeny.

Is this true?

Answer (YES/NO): NO